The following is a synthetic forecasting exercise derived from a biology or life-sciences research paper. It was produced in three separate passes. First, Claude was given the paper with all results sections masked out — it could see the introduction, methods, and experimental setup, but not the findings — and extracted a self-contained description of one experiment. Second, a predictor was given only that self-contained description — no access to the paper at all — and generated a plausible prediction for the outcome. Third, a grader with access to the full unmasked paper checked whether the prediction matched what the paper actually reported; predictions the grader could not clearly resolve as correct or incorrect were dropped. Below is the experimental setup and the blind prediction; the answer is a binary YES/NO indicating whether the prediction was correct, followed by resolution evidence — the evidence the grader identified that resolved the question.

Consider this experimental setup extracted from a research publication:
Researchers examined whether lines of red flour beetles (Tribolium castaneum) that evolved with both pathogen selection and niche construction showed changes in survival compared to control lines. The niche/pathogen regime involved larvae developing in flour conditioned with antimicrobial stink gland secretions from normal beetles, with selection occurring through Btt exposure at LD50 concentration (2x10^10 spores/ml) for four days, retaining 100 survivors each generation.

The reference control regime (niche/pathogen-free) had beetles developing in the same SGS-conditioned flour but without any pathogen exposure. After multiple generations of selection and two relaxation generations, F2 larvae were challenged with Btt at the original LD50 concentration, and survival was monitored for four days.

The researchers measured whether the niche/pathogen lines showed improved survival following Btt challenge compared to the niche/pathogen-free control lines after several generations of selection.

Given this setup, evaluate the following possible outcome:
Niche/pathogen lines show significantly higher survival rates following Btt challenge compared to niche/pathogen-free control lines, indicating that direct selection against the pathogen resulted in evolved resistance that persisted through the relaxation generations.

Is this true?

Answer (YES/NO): YES